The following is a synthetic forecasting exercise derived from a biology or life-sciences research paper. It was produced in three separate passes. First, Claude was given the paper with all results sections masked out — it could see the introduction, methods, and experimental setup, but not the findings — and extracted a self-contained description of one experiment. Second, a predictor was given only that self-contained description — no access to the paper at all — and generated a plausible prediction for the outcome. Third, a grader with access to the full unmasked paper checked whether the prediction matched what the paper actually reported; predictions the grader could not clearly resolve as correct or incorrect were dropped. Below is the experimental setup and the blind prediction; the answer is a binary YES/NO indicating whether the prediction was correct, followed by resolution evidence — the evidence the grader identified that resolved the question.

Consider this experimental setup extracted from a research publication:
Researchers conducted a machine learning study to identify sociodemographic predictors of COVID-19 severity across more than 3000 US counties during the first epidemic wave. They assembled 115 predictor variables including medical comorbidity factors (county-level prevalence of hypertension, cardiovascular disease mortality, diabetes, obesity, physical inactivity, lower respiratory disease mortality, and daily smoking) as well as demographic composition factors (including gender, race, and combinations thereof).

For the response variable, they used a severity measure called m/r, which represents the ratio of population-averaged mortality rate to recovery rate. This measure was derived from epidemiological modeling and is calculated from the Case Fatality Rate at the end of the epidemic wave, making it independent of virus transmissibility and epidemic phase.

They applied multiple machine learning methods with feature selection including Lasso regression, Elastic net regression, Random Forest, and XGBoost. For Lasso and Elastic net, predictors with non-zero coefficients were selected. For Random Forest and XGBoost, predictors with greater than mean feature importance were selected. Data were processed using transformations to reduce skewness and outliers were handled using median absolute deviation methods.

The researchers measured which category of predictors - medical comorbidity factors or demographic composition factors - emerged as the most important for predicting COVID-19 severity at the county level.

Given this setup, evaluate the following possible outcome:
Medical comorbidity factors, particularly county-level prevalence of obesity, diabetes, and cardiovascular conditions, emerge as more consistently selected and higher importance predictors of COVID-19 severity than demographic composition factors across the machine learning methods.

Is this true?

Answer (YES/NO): NO